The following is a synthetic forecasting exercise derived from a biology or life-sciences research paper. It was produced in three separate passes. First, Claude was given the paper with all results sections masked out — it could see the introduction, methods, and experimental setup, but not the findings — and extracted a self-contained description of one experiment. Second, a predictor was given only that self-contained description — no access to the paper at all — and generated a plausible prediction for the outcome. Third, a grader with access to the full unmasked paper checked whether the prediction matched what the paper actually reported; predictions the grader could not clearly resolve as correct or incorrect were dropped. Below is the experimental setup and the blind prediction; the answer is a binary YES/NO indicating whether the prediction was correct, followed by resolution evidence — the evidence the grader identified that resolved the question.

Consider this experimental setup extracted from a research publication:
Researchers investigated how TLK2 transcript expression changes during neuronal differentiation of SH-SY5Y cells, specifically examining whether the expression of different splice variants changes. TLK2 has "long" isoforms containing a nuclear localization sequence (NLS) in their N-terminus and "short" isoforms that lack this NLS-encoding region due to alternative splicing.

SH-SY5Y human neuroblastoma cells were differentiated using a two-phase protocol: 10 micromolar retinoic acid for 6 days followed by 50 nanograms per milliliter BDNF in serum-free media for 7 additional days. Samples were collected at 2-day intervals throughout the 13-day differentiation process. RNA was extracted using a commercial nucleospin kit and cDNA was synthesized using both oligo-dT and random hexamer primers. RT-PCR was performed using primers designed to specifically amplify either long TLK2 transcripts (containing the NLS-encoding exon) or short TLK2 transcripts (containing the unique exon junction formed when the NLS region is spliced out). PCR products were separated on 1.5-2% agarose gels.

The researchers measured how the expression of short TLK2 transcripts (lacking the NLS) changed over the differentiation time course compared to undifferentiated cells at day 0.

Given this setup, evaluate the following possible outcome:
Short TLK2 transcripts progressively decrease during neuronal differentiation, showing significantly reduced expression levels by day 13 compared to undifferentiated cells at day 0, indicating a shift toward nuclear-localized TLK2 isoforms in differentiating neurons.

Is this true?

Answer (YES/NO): NO